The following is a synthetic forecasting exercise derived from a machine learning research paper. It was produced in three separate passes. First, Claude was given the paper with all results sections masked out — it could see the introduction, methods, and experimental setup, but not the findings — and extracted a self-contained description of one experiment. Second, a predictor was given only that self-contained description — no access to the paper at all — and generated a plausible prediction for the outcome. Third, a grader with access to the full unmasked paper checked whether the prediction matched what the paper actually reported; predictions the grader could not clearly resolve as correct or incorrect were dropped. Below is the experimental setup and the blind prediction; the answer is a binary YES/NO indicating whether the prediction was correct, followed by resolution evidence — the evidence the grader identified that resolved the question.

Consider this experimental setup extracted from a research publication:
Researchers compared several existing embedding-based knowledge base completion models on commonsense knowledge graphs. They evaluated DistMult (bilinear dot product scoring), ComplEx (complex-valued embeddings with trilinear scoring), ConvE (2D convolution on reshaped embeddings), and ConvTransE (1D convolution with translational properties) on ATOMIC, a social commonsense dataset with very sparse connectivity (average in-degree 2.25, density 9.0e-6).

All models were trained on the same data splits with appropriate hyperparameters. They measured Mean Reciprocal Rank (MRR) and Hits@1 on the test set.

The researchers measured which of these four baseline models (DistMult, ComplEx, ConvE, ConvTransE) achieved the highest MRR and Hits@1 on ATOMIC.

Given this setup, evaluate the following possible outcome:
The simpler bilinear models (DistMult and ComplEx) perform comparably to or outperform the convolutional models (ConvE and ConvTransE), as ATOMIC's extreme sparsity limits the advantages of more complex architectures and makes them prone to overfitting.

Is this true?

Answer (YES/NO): YES